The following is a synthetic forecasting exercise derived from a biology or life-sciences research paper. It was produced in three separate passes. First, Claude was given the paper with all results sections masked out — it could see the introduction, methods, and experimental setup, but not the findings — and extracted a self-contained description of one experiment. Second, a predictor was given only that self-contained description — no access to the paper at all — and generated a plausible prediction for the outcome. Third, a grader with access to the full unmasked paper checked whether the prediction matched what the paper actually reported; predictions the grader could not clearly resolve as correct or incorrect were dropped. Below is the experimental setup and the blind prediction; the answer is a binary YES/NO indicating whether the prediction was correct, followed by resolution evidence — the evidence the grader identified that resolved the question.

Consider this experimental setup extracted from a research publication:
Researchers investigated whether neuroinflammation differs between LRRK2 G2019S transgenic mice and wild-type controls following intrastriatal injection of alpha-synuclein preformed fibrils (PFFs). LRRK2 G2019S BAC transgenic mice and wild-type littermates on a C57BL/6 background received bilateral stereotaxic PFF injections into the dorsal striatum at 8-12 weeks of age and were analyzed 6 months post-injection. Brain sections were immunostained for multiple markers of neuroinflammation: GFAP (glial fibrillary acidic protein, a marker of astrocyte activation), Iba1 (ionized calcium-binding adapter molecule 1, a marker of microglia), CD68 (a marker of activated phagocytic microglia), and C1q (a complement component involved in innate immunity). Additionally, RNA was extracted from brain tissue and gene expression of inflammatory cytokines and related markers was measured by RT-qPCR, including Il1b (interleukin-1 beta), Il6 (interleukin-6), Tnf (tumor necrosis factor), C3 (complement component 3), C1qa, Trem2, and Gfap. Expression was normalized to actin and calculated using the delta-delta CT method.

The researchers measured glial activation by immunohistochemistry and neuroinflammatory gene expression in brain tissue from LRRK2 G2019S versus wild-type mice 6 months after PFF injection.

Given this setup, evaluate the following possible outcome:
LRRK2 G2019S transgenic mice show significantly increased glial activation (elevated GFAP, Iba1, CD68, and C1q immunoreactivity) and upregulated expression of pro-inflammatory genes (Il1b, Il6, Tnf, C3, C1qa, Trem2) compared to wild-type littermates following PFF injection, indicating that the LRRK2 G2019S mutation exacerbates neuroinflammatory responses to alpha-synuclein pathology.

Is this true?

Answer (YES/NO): NO